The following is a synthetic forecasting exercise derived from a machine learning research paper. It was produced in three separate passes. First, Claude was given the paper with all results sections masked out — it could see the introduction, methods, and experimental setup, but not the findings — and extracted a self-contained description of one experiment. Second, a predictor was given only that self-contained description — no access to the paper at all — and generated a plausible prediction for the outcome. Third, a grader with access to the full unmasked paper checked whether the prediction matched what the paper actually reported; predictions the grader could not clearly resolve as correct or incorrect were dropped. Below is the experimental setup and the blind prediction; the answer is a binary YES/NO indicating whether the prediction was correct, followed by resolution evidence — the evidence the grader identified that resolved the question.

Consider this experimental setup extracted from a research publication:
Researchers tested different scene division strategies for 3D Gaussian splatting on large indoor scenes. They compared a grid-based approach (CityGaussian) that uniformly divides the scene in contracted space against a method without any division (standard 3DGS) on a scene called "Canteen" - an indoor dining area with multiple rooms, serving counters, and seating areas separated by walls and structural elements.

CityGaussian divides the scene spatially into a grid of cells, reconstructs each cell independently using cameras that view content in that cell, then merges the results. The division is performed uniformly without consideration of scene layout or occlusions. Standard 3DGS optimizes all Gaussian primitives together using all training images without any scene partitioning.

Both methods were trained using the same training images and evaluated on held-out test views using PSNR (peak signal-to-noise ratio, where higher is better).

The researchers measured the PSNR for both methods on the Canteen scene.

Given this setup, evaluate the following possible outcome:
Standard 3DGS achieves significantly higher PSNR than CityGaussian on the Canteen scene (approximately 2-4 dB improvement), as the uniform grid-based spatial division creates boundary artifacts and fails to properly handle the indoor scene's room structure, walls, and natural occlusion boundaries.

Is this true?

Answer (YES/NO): NO